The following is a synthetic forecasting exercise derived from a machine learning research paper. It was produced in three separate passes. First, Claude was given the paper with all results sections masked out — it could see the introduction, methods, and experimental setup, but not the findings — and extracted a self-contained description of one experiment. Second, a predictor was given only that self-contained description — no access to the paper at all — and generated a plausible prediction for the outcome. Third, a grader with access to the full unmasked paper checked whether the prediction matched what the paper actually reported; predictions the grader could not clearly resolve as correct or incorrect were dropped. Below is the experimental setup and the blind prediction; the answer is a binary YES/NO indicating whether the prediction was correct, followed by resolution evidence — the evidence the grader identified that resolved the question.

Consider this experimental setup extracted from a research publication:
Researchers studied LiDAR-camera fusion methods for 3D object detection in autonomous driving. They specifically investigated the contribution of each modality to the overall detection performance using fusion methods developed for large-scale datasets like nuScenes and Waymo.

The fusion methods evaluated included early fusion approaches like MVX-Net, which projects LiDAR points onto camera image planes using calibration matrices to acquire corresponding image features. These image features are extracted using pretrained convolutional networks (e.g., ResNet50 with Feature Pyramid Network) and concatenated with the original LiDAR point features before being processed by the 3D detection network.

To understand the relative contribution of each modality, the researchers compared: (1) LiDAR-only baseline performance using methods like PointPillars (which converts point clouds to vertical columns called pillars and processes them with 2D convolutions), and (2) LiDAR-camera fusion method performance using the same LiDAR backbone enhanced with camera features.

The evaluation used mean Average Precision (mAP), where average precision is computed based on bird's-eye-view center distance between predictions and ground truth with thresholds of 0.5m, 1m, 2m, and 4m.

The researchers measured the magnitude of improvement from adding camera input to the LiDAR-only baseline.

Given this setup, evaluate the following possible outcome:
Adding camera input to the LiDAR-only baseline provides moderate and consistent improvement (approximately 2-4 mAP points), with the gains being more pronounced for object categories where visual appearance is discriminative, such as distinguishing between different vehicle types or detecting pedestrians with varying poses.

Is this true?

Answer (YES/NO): NO